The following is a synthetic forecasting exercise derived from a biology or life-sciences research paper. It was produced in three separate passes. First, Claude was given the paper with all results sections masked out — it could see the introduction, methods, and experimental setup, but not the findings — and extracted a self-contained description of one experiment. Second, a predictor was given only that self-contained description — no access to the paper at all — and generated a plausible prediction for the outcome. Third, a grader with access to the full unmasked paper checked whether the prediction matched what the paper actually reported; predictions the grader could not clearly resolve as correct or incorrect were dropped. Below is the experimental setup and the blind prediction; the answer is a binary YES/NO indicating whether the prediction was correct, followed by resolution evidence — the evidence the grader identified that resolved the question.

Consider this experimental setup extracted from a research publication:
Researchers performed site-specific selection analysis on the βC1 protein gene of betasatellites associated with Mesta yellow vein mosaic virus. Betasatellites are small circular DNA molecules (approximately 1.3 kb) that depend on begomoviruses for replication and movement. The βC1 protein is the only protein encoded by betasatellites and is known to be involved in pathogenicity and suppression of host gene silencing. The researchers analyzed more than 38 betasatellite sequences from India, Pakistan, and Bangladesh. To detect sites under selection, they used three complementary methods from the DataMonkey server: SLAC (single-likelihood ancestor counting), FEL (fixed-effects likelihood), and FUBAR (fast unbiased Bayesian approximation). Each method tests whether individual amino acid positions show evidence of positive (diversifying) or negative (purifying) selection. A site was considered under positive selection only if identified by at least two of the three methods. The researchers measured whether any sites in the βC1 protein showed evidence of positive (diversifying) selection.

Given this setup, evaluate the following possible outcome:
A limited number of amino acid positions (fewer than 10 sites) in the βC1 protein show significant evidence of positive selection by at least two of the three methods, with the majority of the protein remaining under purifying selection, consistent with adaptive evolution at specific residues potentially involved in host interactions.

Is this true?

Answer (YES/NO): NO